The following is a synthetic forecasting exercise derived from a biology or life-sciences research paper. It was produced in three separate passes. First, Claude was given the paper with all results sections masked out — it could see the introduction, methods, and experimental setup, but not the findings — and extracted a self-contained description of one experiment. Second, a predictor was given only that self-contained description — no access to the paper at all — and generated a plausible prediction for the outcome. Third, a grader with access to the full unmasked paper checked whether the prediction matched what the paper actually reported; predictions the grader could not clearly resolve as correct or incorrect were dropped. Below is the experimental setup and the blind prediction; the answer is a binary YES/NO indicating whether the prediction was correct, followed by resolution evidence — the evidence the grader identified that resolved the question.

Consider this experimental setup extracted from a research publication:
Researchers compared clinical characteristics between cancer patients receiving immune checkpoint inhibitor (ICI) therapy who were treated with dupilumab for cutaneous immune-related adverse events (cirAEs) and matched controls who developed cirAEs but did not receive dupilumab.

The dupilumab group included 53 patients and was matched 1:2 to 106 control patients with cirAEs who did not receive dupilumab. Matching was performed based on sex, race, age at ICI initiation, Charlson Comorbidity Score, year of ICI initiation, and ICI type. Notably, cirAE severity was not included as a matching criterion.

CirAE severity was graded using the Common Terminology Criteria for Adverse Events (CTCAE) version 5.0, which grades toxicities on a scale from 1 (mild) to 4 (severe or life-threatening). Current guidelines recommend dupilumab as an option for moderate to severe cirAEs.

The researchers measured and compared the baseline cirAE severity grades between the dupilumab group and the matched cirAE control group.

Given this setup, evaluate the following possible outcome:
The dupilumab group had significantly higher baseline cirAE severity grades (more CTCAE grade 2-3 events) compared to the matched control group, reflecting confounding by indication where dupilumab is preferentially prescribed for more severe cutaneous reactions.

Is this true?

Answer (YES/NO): YES